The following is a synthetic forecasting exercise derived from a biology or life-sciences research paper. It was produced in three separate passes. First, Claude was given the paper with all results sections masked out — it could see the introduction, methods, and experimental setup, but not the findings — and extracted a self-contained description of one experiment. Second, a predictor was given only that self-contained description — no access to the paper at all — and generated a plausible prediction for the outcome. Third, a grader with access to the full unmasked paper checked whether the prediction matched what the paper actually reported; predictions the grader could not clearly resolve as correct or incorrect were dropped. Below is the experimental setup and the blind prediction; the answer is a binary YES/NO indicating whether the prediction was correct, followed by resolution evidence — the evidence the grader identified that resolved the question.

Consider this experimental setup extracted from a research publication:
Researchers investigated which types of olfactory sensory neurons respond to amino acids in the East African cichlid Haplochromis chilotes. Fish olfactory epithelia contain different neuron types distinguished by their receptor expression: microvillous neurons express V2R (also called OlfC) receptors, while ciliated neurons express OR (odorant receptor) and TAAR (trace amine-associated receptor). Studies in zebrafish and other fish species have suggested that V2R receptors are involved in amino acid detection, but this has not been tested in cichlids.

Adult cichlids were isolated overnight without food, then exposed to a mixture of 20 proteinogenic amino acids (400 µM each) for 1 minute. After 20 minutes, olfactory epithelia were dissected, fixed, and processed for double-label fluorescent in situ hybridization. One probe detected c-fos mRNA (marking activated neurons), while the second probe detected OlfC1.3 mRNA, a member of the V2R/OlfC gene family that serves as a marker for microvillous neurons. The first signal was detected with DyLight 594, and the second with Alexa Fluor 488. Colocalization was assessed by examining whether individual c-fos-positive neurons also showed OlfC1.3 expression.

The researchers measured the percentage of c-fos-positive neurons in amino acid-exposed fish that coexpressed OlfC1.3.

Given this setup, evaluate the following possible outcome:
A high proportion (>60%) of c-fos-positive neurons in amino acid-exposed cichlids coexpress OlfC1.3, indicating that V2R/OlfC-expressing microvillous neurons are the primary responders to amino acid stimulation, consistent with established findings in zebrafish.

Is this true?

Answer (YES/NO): NO